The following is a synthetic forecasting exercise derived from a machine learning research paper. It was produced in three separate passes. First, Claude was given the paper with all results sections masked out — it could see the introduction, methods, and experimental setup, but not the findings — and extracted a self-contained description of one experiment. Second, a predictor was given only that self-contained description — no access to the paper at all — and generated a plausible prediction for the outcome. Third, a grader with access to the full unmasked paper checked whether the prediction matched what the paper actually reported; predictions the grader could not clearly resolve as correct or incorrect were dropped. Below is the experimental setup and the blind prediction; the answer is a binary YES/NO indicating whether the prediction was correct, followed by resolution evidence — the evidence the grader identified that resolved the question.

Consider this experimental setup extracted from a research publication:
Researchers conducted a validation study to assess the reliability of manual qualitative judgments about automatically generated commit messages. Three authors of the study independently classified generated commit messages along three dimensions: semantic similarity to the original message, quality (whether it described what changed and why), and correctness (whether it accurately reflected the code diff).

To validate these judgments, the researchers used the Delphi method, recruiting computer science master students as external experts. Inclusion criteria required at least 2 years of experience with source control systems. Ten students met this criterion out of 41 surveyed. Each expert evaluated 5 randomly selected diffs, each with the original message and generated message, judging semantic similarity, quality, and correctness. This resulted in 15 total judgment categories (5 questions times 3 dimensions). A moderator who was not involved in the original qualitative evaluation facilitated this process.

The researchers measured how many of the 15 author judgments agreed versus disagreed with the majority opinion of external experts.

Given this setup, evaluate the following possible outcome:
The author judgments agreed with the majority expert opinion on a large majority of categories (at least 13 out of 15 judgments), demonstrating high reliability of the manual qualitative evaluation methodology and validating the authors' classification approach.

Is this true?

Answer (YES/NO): YES